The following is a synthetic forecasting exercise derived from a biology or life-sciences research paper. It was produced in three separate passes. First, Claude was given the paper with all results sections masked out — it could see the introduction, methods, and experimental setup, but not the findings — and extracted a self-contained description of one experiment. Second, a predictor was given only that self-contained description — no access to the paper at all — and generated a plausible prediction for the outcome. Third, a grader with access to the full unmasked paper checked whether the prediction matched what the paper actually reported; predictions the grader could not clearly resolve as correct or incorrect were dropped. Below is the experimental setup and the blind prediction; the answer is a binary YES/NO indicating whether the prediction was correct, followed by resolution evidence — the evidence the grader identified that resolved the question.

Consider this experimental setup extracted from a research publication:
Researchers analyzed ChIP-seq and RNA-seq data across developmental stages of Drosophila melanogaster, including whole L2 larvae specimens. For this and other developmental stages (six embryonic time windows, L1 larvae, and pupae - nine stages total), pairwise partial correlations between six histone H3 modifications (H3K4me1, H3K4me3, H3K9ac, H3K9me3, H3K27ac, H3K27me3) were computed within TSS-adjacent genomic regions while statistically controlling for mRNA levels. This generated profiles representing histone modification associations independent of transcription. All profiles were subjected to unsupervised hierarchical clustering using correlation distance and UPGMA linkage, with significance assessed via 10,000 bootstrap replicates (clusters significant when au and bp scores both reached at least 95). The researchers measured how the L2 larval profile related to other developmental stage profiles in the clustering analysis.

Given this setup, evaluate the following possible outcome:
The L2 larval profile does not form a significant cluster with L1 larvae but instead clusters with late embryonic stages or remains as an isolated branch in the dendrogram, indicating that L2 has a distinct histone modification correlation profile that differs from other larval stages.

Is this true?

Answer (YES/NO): NO